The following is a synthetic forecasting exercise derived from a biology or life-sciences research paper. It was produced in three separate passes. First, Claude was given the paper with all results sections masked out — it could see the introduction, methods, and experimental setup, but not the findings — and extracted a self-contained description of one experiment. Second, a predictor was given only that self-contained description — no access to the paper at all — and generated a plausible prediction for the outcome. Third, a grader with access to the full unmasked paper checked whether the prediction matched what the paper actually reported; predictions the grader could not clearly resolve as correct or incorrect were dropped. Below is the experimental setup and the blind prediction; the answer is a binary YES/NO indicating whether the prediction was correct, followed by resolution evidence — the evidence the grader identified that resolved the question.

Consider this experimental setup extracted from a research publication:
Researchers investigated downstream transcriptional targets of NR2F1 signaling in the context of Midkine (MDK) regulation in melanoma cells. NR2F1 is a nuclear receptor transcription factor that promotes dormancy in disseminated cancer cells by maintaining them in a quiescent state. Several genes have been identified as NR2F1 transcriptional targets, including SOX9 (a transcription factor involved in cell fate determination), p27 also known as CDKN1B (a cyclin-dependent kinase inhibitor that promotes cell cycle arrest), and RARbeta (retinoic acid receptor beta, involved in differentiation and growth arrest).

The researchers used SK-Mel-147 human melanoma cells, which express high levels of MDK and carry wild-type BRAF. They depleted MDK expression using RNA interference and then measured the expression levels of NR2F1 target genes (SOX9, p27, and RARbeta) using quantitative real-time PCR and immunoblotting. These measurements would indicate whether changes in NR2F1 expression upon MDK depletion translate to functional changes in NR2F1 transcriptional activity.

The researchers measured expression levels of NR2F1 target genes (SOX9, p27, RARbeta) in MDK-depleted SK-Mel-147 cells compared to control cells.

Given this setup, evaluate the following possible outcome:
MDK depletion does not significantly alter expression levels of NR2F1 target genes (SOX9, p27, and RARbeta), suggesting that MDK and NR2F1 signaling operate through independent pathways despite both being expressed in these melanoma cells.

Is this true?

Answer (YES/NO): NO